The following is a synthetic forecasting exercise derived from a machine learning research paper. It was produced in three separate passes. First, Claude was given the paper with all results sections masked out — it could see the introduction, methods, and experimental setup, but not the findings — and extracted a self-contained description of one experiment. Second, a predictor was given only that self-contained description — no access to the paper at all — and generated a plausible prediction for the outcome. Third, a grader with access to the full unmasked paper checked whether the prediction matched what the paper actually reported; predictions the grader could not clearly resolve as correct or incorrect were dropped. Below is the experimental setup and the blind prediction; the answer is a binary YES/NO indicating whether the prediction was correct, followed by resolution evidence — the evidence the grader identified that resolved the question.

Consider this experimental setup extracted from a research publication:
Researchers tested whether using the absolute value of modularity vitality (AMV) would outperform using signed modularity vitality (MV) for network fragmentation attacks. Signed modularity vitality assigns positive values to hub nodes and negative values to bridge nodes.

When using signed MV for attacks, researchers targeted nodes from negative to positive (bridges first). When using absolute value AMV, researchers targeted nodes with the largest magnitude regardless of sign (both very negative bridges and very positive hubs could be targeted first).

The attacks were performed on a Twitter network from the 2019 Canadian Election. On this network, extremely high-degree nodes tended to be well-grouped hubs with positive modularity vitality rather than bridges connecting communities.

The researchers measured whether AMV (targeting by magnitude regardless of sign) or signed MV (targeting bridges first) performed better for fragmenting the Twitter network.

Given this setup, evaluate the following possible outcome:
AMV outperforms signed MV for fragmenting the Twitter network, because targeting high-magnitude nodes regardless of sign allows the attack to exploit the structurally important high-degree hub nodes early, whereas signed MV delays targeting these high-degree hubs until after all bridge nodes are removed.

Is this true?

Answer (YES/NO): YES